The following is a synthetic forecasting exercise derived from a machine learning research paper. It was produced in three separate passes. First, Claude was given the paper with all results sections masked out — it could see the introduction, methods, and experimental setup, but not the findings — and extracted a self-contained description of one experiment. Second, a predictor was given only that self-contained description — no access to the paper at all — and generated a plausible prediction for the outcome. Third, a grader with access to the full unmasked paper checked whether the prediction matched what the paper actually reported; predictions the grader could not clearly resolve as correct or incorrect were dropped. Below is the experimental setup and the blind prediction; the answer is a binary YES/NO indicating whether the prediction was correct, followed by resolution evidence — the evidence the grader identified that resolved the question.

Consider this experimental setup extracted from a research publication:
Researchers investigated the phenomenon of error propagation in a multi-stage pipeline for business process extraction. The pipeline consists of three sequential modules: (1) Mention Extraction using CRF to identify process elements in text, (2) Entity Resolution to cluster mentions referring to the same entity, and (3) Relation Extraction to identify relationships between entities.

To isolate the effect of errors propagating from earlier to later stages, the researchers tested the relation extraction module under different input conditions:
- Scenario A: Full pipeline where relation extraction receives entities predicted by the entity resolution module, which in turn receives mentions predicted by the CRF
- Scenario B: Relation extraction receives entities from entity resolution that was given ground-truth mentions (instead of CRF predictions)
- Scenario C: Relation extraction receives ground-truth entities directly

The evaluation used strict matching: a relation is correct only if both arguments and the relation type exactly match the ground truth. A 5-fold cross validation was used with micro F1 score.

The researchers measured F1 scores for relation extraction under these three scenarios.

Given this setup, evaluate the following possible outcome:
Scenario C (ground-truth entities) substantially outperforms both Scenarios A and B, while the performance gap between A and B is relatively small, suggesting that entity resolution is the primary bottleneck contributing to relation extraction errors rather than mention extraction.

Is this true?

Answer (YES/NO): NO